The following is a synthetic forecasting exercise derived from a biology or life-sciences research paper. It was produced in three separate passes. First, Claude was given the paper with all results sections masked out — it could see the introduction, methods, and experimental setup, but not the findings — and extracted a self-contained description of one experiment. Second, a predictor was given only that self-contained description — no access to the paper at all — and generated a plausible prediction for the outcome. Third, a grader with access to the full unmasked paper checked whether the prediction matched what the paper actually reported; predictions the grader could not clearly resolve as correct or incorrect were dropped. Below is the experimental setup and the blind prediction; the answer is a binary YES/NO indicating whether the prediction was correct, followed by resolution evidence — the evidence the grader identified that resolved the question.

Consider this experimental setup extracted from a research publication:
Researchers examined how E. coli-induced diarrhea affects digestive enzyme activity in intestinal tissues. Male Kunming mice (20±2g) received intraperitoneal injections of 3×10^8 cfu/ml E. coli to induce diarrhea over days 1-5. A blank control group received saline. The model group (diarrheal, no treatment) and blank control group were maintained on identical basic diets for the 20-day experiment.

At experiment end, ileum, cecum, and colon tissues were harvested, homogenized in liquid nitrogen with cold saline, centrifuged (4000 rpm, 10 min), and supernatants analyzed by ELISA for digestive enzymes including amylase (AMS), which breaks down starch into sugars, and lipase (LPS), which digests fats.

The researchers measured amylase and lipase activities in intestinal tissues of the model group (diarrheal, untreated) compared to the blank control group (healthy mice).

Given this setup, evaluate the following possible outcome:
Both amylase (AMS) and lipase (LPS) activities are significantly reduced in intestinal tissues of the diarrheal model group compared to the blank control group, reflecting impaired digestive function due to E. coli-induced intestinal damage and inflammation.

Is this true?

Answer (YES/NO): YES